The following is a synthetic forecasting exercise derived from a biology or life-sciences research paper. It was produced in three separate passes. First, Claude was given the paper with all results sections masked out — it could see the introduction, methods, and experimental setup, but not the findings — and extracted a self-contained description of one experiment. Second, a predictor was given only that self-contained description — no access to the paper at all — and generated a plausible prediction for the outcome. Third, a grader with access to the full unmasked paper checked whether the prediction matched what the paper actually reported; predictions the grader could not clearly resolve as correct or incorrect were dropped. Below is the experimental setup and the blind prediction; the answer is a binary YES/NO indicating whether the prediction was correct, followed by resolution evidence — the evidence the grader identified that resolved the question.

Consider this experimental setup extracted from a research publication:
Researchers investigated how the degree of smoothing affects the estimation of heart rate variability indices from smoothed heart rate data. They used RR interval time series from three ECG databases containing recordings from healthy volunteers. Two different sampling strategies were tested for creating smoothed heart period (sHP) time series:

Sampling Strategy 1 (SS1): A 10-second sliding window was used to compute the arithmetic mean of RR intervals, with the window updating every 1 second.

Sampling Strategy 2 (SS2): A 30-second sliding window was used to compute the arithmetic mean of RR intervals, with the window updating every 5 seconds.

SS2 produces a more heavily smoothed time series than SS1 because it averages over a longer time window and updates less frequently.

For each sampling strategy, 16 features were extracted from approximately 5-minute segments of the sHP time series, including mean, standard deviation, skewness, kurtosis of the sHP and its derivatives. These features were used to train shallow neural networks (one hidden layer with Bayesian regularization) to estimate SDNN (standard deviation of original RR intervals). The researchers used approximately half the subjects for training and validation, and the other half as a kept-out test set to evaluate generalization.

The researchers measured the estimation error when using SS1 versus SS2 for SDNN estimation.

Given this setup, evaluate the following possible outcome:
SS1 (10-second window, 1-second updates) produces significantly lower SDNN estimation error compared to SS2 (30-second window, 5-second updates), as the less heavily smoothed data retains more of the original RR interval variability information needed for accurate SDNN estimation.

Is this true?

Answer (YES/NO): YES